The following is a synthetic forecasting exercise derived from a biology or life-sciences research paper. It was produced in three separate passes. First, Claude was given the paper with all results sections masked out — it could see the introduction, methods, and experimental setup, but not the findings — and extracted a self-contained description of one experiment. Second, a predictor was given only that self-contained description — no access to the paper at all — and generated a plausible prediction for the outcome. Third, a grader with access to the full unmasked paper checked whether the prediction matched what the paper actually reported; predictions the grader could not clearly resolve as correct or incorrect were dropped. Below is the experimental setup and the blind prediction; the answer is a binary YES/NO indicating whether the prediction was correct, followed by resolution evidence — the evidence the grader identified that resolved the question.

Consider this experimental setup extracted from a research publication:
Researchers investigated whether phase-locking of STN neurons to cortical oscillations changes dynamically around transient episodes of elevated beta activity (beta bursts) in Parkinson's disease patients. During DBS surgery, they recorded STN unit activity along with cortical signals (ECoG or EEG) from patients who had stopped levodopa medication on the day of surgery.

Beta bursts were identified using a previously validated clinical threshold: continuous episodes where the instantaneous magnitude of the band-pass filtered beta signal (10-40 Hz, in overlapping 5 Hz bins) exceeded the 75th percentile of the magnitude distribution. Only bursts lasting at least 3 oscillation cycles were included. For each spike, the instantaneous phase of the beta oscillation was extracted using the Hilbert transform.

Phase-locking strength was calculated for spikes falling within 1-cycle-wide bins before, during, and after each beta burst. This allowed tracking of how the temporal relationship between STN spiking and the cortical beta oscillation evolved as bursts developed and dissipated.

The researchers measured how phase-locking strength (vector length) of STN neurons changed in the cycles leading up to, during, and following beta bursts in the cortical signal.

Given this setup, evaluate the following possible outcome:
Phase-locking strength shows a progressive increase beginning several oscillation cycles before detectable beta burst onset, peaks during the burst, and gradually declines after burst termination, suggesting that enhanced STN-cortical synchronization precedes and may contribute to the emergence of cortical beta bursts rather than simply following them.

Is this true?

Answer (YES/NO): NO